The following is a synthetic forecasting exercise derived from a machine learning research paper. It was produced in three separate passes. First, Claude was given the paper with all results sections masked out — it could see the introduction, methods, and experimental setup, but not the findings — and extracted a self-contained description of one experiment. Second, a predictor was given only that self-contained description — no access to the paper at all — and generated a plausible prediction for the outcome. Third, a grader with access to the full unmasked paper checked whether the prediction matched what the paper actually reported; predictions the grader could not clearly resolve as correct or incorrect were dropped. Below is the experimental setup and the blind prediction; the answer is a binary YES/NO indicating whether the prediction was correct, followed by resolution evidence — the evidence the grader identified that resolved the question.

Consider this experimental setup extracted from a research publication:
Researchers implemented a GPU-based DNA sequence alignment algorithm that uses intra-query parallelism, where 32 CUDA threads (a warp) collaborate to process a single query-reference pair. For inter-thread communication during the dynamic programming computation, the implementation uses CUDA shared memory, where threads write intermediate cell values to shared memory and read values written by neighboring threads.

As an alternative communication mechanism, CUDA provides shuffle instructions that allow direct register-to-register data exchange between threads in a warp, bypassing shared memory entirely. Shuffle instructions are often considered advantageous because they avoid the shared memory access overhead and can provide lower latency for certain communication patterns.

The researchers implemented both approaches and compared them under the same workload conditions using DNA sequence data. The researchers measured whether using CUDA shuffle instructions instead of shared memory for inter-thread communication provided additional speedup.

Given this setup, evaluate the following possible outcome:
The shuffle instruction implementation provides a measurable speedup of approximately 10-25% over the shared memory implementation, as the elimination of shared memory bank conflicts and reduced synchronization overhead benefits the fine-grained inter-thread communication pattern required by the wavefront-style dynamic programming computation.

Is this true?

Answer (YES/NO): NO